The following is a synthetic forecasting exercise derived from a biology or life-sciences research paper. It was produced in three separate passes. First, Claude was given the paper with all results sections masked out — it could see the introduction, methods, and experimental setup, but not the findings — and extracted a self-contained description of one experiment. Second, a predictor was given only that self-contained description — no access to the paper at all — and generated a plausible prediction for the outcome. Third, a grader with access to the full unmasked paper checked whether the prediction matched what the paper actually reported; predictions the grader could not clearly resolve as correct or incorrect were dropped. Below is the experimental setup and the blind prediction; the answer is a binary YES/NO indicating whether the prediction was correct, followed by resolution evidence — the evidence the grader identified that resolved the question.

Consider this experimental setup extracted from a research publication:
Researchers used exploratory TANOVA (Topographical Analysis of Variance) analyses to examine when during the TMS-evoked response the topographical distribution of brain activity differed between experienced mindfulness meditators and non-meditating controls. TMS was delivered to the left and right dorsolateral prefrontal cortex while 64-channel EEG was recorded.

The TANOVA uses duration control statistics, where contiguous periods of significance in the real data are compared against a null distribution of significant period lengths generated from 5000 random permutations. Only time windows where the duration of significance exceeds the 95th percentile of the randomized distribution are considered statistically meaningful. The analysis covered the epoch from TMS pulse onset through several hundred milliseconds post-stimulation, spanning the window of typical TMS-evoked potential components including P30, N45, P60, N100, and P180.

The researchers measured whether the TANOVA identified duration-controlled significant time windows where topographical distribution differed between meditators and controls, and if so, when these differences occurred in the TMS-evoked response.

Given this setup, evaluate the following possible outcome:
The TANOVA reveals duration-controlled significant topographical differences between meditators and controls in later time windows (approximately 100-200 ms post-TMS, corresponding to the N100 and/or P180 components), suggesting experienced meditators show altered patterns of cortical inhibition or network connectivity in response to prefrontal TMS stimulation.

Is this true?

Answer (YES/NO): NO